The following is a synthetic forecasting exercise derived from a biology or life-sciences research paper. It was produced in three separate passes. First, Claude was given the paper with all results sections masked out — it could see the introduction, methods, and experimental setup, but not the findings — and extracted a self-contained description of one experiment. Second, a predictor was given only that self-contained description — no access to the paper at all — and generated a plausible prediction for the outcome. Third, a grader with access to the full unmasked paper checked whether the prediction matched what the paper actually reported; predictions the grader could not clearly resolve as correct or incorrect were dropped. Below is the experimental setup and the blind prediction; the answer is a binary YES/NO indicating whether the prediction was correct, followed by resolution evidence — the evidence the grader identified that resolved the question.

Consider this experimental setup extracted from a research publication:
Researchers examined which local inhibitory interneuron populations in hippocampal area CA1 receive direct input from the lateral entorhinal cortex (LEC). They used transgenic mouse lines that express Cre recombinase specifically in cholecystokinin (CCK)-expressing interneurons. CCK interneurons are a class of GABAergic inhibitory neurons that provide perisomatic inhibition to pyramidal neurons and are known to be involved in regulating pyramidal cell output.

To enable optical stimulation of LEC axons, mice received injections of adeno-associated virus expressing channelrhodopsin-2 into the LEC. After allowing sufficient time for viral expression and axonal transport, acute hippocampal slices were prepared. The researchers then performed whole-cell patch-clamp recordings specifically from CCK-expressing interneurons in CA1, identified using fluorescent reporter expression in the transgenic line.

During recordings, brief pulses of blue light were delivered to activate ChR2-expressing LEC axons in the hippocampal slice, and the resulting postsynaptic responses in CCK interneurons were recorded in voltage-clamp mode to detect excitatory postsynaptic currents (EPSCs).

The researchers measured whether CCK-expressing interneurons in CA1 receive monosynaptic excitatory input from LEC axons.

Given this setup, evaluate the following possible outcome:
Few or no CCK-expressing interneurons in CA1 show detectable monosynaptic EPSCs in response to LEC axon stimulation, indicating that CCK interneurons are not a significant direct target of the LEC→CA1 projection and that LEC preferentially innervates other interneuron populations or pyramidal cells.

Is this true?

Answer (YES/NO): NO